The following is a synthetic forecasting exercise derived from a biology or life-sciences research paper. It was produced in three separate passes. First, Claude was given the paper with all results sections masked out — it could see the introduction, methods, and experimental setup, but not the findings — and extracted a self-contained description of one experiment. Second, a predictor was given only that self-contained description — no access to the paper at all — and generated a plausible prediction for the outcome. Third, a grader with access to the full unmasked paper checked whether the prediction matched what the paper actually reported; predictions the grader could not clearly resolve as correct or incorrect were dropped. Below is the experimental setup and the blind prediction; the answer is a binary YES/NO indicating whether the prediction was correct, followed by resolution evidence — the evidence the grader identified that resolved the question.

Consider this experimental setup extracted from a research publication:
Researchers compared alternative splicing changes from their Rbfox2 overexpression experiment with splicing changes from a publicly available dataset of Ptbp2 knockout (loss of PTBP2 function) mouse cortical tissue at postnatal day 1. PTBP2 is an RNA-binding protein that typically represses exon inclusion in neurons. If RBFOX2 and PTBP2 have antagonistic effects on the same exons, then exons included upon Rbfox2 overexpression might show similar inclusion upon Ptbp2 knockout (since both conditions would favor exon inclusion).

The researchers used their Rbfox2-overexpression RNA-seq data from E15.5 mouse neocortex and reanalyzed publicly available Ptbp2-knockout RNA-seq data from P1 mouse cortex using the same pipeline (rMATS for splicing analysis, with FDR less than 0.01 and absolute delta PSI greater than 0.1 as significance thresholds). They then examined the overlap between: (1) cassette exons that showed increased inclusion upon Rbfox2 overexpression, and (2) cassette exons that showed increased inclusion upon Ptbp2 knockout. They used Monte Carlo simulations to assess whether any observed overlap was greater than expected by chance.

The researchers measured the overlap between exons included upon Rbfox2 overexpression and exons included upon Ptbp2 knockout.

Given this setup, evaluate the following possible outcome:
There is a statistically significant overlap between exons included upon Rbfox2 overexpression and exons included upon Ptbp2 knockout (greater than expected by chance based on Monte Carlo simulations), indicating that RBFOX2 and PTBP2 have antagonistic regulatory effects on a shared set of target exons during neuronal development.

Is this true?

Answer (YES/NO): YES